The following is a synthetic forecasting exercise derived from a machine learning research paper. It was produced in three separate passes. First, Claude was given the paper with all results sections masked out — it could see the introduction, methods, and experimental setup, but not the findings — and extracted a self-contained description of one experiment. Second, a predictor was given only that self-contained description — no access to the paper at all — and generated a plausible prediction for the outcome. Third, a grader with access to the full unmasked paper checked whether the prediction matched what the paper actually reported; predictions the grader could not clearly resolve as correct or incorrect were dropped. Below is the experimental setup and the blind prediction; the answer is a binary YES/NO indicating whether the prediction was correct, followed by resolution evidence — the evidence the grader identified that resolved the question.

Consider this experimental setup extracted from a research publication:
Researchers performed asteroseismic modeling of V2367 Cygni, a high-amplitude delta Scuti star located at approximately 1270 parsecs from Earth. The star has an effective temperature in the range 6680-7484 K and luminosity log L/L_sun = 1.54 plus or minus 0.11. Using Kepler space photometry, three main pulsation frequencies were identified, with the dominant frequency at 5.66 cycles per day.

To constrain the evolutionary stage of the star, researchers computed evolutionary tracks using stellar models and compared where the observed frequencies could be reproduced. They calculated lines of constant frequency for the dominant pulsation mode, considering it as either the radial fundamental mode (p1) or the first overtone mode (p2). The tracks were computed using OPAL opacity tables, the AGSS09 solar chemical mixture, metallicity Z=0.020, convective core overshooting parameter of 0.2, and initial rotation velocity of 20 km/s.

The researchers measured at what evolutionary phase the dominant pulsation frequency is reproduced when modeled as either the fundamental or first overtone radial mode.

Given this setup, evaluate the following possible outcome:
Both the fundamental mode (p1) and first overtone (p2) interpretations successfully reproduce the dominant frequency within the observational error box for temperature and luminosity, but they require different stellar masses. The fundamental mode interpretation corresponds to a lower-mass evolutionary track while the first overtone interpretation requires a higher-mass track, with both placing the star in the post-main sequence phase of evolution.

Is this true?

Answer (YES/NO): NO